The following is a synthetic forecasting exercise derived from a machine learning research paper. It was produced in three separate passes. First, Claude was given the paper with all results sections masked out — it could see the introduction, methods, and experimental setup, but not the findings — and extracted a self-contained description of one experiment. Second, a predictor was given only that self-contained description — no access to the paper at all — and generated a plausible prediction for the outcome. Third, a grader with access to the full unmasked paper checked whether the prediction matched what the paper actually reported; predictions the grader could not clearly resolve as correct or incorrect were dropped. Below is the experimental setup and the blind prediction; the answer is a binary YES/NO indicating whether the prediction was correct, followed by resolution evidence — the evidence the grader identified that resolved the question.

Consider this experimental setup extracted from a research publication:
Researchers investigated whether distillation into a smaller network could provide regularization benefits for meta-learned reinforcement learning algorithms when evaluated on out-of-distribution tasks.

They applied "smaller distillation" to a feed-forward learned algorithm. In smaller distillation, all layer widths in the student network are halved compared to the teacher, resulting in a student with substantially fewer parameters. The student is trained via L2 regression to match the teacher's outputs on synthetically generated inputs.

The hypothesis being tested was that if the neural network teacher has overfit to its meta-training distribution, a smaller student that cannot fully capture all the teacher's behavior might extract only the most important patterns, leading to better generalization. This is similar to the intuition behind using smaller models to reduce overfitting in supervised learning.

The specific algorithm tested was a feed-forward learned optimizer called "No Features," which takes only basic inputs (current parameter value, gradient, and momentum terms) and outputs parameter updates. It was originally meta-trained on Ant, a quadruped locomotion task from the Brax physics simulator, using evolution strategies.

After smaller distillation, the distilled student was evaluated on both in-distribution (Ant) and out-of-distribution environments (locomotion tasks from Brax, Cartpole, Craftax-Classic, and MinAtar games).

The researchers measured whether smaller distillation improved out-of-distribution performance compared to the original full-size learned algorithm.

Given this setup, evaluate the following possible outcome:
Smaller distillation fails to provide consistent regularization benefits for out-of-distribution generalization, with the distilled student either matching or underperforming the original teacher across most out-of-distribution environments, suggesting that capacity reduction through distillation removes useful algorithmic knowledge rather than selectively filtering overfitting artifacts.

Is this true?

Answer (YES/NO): YES